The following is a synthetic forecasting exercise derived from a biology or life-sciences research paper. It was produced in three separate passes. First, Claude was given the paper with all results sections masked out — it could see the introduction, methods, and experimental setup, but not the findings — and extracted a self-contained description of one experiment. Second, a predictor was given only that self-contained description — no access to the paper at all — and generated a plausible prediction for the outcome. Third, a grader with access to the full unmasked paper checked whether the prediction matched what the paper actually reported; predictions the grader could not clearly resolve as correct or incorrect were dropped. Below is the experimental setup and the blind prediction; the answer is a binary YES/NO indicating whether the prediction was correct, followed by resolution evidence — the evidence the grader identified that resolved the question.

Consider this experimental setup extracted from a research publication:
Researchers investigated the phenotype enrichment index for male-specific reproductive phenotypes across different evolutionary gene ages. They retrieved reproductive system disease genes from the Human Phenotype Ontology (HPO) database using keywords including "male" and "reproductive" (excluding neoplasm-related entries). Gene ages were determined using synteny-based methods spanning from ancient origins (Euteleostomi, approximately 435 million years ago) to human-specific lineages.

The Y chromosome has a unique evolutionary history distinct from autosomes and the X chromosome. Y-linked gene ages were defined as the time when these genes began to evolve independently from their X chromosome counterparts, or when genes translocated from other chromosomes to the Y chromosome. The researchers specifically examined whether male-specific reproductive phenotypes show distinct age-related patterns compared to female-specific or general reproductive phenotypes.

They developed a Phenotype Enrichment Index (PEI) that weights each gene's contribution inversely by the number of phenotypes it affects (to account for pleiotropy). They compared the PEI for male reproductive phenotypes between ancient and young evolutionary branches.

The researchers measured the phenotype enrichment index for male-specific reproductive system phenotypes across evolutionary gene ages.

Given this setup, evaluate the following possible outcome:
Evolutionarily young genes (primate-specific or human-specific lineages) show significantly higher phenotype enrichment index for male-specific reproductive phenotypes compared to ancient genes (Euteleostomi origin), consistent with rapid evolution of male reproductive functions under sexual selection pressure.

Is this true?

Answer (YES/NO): YES